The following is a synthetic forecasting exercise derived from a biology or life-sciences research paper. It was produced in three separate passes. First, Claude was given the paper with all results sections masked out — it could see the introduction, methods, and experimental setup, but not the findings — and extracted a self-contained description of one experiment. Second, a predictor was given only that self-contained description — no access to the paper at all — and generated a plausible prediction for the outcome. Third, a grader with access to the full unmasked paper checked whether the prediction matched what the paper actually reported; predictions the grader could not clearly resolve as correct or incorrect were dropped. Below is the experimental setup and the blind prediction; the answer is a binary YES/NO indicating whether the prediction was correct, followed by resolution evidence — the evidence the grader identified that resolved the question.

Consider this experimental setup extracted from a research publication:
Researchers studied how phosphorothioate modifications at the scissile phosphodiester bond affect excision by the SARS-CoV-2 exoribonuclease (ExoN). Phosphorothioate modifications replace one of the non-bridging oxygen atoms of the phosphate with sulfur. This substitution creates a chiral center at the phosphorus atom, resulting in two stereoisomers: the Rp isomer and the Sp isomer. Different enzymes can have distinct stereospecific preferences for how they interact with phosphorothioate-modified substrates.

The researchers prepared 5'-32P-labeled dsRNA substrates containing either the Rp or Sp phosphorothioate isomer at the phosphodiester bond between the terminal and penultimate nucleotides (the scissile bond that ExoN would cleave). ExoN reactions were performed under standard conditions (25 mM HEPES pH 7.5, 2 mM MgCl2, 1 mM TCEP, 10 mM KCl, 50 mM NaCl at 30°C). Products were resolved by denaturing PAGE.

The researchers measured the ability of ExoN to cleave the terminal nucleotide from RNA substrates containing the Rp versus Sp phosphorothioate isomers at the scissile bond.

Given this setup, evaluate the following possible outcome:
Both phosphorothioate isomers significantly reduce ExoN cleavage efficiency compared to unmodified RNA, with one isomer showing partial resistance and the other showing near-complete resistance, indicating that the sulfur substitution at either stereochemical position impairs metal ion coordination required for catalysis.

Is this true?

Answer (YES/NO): NO